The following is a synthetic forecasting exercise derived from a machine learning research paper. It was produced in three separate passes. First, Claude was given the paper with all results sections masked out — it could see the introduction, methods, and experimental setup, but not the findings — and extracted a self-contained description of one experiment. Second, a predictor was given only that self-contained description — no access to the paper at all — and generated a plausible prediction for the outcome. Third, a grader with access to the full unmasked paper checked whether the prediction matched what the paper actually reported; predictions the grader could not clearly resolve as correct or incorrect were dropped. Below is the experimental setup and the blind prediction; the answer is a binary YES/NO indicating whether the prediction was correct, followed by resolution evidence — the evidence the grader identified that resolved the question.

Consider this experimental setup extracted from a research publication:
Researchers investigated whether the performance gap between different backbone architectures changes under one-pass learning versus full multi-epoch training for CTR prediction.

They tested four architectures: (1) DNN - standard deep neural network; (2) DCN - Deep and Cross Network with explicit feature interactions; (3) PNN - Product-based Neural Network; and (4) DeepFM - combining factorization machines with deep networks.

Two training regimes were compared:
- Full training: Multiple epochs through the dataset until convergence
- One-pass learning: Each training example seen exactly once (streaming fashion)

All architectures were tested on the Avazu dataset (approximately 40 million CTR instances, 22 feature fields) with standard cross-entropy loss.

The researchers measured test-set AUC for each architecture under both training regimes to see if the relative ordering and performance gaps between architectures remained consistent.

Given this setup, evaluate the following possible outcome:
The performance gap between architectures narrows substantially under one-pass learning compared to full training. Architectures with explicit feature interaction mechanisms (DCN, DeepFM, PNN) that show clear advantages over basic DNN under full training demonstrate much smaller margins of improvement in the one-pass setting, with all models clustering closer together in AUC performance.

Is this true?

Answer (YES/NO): NO